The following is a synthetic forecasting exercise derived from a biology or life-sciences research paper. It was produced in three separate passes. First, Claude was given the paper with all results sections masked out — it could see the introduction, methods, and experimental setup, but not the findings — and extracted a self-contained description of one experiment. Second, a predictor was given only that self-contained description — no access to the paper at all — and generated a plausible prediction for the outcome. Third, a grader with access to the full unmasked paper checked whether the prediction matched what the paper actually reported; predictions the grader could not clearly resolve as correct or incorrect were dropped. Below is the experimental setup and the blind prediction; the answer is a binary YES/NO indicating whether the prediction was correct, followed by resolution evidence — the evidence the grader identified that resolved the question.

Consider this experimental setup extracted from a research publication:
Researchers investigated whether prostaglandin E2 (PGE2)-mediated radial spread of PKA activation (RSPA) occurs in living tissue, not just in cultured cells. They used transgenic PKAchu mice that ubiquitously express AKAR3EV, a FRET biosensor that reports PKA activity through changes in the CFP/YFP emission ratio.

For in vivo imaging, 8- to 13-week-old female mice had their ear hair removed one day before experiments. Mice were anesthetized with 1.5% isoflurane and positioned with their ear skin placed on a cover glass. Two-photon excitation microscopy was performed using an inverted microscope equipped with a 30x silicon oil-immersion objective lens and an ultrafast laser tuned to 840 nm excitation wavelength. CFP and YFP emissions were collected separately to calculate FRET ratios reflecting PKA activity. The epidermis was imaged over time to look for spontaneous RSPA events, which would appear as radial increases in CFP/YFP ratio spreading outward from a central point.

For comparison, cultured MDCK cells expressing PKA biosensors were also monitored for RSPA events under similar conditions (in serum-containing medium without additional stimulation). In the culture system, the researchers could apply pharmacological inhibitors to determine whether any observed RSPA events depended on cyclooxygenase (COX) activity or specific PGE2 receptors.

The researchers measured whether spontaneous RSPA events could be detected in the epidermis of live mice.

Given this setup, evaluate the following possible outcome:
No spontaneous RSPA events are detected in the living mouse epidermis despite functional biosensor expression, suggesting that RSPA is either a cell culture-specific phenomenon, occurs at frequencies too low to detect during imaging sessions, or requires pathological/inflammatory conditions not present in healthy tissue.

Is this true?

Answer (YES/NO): NO